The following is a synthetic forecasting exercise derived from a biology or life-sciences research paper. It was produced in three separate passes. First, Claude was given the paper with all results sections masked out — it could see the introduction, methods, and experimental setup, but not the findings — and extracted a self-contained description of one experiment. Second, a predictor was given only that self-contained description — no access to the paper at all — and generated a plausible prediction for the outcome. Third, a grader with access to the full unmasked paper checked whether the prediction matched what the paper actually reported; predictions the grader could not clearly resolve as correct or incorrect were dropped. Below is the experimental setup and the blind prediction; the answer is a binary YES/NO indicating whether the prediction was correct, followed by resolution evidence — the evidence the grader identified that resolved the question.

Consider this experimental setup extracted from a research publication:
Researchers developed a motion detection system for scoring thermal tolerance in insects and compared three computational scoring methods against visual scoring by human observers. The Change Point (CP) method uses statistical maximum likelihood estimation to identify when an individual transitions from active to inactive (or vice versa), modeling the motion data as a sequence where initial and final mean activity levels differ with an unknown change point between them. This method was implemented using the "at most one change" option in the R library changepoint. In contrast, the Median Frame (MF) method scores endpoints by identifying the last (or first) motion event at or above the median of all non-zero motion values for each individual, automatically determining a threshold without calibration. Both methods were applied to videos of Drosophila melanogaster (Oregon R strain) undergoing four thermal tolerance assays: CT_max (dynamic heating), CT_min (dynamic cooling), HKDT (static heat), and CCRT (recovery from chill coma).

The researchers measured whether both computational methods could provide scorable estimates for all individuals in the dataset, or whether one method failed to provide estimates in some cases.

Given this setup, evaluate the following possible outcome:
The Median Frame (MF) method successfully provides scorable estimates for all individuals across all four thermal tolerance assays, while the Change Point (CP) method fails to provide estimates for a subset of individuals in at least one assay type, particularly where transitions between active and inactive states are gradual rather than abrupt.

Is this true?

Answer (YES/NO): YES